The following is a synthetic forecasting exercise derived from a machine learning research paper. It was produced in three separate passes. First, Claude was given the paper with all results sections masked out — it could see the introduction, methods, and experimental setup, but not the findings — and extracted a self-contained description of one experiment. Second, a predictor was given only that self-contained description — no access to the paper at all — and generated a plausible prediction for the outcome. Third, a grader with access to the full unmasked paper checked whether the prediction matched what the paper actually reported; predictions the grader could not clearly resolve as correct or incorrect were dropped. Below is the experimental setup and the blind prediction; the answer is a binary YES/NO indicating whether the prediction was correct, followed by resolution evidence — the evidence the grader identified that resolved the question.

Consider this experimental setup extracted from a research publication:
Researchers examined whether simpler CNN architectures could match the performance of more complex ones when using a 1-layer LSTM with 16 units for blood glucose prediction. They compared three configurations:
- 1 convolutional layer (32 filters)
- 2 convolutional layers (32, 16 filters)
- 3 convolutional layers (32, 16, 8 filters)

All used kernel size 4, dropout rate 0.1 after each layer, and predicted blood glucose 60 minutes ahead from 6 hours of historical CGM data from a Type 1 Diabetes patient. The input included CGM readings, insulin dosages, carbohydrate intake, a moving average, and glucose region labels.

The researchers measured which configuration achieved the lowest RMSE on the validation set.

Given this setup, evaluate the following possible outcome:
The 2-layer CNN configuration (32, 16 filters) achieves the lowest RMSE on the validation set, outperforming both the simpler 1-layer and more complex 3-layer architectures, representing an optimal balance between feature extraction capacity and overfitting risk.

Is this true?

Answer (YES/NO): NO